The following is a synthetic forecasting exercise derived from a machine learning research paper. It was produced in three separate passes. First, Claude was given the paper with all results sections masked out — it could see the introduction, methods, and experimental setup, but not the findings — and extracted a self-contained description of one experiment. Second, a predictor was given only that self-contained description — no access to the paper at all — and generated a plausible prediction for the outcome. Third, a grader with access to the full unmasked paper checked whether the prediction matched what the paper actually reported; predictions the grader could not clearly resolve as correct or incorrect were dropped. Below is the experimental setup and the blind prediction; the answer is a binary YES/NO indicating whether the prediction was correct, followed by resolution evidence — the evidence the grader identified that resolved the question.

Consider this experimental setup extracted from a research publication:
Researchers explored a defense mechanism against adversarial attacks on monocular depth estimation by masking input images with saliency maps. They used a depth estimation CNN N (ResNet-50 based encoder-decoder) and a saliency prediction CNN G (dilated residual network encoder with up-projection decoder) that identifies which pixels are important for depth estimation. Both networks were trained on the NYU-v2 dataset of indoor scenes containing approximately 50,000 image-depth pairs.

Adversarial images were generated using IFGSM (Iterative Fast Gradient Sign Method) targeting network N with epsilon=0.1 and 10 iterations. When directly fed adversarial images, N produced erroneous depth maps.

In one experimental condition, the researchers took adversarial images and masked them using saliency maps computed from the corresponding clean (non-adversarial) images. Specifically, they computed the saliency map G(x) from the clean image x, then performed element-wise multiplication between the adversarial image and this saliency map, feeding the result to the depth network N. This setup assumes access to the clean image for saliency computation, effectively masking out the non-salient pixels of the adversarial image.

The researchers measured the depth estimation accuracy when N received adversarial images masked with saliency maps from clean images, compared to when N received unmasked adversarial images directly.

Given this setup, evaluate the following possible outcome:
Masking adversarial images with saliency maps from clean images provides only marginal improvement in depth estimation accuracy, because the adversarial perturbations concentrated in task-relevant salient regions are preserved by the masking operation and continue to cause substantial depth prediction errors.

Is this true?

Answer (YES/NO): NO